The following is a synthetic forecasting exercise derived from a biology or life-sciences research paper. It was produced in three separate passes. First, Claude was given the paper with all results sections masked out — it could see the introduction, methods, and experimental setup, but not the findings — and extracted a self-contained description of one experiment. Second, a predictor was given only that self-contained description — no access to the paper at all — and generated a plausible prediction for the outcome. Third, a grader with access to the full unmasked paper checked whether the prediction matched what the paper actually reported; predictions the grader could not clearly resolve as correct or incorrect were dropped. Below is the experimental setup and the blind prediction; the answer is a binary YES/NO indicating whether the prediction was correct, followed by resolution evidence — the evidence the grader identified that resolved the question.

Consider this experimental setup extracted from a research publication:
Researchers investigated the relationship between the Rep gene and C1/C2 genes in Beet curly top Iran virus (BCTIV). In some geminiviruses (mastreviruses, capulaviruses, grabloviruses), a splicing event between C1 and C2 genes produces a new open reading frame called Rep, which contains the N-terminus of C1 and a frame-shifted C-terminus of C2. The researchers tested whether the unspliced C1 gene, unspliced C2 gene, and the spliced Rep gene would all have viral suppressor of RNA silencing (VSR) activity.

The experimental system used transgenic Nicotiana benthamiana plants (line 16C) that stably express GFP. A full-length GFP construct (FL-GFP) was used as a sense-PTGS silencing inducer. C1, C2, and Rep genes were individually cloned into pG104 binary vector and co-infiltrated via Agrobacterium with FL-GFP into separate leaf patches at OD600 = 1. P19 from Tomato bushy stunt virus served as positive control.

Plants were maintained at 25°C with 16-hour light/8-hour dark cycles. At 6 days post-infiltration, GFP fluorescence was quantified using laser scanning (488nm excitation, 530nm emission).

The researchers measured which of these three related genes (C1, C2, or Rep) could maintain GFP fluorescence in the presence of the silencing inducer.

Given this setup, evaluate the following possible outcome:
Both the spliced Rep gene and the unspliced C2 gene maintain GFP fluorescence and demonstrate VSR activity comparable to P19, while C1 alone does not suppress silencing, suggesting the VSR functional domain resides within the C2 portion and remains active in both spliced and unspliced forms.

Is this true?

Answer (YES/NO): NO